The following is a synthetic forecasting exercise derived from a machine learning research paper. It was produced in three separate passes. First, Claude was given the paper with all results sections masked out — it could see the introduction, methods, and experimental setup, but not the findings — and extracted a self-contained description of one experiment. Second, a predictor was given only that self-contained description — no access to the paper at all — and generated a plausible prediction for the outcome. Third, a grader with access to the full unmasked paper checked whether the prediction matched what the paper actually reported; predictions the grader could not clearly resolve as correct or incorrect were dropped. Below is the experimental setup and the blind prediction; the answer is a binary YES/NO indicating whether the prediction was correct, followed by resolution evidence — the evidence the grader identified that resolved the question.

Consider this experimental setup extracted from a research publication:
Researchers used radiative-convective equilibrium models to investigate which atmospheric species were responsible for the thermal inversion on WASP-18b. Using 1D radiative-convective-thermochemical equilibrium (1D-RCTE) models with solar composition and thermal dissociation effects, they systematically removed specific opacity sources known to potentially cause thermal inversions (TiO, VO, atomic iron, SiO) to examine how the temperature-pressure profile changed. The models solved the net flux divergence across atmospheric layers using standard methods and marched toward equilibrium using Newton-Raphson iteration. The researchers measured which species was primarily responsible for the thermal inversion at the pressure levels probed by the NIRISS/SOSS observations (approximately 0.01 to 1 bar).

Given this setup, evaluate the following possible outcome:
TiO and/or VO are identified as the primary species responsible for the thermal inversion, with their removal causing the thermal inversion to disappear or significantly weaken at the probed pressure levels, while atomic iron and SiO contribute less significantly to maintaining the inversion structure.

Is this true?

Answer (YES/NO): YES